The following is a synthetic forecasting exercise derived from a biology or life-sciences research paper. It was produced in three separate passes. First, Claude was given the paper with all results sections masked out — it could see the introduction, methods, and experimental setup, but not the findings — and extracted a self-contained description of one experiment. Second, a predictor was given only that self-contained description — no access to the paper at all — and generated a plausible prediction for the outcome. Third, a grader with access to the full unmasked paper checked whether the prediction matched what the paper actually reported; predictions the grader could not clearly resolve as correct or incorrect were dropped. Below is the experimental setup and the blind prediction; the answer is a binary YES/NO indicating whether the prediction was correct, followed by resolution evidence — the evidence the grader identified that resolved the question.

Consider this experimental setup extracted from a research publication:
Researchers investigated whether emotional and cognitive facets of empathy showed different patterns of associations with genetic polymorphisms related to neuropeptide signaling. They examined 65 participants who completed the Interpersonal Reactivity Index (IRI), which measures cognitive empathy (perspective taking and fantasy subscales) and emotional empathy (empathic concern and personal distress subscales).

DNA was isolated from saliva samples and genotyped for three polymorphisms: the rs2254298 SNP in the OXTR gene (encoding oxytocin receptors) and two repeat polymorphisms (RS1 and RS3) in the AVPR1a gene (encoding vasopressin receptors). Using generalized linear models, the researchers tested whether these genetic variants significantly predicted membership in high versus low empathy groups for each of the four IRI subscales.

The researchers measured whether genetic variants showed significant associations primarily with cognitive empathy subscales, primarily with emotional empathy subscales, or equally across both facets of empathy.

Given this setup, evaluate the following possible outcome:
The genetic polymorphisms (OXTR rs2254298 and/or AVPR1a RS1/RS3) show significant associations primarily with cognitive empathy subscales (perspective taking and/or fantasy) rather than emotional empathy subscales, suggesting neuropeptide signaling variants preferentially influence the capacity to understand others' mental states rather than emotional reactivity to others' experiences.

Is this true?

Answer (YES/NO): NO